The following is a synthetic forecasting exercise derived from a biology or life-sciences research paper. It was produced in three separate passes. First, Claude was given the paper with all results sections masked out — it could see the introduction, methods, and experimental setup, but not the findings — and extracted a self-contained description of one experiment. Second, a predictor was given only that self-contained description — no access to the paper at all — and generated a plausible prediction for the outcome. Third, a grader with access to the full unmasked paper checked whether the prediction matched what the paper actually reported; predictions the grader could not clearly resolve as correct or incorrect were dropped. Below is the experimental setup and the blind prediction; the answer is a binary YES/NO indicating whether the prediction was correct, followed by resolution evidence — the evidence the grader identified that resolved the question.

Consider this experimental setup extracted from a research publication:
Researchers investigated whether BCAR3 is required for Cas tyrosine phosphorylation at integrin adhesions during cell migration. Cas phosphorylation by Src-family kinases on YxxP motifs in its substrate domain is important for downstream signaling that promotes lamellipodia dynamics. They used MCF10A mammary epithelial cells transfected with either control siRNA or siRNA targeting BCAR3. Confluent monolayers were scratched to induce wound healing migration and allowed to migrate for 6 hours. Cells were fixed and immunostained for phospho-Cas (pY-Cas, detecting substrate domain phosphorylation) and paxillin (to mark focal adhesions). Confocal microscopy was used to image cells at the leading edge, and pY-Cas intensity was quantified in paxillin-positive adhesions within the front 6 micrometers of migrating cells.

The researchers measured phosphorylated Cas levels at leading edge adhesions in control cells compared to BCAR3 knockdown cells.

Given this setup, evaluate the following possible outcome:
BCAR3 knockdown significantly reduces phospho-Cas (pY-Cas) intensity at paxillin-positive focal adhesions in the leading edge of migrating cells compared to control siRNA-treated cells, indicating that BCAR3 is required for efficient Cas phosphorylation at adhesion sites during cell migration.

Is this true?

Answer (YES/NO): YES